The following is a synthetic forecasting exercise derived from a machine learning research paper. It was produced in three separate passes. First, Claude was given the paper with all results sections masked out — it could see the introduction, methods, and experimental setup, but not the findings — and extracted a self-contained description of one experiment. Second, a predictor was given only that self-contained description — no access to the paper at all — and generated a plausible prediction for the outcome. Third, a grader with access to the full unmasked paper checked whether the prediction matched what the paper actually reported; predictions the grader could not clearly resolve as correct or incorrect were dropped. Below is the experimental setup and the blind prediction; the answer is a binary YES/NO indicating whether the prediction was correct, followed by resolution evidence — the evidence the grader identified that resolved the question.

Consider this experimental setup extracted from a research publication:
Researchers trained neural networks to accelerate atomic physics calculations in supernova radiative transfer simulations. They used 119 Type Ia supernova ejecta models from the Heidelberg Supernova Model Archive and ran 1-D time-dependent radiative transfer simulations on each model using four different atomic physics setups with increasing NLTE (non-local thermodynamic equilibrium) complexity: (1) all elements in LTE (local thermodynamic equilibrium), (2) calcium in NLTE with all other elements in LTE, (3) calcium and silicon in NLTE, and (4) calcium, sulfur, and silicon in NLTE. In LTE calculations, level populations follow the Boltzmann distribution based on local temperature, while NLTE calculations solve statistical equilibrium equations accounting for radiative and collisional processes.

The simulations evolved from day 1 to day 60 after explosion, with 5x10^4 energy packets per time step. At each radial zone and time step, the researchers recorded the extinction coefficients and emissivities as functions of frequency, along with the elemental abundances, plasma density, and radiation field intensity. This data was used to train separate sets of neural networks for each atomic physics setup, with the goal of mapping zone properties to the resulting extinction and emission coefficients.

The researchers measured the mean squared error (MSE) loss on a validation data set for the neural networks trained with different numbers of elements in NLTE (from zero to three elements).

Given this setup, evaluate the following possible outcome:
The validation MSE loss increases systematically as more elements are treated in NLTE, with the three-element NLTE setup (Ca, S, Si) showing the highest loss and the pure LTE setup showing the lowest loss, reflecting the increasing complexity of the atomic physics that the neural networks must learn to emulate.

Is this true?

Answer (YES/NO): YES